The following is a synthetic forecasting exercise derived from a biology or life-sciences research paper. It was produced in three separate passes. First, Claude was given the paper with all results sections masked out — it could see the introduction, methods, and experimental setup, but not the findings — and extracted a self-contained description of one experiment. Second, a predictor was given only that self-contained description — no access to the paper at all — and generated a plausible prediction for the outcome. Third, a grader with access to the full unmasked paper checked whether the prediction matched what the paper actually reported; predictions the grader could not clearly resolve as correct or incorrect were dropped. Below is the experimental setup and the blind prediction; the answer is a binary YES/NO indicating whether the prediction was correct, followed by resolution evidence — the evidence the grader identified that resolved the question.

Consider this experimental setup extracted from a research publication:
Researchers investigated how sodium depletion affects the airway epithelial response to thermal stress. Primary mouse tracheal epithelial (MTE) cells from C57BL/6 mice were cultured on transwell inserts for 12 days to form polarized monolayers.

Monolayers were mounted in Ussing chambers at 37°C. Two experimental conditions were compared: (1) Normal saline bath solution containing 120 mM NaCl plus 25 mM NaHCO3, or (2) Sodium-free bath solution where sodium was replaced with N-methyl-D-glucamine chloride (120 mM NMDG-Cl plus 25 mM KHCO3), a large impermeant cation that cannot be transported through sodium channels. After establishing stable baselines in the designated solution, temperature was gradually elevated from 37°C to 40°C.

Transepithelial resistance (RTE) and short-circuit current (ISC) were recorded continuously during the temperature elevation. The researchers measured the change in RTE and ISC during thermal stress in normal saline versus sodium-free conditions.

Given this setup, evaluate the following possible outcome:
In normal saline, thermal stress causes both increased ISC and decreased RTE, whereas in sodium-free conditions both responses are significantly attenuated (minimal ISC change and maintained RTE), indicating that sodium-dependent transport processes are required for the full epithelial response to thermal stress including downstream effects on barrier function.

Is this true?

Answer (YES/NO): NO